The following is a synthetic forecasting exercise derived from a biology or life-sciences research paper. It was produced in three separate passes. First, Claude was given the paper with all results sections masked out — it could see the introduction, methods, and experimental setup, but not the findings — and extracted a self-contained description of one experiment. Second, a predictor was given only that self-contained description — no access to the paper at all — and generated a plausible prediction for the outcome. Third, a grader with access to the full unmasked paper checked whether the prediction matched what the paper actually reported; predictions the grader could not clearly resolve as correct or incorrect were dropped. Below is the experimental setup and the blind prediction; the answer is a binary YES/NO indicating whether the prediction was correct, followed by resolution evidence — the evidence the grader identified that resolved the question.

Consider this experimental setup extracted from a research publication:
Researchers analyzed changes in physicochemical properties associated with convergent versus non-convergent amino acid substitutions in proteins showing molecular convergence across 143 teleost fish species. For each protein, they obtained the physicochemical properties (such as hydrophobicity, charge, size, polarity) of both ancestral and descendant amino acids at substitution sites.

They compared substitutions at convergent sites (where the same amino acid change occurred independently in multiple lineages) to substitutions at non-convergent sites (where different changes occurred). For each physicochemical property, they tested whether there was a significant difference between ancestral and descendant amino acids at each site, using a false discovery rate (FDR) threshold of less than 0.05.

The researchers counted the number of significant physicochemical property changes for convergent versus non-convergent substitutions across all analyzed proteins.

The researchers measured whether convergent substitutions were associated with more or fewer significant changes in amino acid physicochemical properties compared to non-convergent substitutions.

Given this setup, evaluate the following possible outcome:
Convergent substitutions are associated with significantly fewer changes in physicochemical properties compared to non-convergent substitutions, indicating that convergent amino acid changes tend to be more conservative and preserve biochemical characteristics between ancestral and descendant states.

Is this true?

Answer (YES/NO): NO